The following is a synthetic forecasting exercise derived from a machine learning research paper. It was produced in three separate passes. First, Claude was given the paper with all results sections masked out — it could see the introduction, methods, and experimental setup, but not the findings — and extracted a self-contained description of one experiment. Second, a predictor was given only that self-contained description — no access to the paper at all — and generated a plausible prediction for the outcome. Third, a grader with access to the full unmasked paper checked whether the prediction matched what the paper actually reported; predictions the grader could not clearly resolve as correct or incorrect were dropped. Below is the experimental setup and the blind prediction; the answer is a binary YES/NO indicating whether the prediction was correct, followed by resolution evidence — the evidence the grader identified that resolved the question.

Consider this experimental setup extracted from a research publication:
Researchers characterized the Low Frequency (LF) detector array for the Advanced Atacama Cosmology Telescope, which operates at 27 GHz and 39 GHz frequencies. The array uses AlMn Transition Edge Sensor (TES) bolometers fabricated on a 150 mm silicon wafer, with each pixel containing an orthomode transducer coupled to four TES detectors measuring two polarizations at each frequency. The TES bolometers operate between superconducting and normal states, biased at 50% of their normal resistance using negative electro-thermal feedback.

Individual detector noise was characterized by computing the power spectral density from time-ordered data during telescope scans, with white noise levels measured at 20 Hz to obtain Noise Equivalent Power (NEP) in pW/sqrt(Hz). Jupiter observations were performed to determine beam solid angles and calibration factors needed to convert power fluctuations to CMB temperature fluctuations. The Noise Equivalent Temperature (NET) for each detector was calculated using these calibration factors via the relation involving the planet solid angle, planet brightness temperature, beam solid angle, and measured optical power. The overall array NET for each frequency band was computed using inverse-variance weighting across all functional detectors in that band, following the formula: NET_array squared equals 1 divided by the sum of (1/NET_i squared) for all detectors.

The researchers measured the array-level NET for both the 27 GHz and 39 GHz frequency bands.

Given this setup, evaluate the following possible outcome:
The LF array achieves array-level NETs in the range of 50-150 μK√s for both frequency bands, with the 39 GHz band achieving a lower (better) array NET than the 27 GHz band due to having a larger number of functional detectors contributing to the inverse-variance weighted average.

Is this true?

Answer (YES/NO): NO